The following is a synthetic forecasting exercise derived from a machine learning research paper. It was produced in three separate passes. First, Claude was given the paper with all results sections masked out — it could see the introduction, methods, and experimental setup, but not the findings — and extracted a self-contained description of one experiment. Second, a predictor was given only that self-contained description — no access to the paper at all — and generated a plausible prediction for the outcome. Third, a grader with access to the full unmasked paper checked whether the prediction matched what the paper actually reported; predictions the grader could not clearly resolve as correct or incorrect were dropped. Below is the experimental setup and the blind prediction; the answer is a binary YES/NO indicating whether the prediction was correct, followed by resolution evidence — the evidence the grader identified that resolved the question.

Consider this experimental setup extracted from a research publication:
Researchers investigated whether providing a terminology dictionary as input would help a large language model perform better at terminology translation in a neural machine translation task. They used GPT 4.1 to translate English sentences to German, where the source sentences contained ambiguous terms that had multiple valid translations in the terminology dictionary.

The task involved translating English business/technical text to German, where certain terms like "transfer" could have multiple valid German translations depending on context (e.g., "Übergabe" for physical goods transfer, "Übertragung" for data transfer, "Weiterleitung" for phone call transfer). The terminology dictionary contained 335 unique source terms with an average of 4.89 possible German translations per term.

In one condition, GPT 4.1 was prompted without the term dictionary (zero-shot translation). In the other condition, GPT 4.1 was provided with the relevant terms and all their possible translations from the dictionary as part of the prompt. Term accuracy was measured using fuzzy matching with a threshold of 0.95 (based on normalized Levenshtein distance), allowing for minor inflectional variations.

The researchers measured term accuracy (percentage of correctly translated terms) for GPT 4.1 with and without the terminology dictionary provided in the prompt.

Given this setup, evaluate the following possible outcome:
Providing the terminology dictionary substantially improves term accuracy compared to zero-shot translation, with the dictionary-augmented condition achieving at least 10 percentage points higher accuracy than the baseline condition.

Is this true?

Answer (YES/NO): NO